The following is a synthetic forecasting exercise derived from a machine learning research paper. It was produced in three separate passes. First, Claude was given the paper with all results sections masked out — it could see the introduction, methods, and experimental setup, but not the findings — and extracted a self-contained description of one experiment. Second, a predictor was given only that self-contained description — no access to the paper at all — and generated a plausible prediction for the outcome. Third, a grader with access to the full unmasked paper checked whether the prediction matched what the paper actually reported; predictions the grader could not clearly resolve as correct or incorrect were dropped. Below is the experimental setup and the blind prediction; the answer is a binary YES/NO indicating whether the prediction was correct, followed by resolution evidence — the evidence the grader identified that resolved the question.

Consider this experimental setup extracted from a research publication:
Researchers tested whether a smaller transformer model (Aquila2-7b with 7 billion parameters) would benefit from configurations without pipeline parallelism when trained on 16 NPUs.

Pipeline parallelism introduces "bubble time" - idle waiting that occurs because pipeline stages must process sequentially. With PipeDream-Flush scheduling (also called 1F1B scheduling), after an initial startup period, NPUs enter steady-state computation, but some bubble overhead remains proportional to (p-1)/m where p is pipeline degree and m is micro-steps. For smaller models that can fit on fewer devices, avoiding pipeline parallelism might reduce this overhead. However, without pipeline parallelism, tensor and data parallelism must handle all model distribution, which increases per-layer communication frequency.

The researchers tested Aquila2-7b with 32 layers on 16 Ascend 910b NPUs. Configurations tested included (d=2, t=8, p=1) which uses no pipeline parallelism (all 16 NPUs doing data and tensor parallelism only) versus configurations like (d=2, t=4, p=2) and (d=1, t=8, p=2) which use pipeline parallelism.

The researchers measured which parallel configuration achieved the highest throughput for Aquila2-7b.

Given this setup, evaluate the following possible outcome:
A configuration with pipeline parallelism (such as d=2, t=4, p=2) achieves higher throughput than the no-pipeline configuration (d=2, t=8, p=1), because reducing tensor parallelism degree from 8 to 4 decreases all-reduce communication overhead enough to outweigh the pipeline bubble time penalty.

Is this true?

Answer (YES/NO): NO